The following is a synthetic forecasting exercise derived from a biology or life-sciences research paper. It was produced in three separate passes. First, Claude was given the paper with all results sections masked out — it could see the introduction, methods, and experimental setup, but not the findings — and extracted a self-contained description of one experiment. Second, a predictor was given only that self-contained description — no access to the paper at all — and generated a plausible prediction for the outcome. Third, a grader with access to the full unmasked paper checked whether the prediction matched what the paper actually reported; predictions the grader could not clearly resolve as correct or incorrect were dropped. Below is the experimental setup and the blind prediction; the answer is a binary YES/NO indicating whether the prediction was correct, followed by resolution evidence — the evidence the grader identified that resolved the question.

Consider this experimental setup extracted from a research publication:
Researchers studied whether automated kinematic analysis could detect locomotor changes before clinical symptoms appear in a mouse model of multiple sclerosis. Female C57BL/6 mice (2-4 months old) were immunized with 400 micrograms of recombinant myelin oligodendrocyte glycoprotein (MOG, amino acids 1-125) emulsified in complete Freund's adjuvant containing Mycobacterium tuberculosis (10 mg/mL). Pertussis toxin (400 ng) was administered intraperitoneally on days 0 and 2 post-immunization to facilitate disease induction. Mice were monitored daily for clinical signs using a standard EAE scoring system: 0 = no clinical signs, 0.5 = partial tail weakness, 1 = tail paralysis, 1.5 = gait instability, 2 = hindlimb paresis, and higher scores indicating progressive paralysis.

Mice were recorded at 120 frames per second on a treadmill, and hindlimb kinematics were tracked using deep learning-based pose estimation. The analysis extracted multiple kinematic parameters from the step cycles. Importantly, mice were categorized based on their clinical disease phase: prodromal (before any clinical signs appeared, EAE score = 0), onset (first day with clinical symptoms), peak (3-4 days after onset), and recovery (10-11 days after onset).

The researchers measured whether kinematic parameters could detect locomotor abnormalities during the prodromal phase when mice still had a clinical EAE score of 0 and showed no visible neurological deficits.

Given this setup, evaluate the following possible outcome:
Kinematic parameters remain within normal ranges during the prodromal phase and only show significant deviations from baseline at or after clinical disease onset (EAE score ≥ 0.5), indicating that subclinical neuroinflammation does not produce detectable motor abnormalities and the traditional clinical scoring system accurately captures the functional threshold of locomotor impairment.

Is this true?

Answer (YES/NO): NO